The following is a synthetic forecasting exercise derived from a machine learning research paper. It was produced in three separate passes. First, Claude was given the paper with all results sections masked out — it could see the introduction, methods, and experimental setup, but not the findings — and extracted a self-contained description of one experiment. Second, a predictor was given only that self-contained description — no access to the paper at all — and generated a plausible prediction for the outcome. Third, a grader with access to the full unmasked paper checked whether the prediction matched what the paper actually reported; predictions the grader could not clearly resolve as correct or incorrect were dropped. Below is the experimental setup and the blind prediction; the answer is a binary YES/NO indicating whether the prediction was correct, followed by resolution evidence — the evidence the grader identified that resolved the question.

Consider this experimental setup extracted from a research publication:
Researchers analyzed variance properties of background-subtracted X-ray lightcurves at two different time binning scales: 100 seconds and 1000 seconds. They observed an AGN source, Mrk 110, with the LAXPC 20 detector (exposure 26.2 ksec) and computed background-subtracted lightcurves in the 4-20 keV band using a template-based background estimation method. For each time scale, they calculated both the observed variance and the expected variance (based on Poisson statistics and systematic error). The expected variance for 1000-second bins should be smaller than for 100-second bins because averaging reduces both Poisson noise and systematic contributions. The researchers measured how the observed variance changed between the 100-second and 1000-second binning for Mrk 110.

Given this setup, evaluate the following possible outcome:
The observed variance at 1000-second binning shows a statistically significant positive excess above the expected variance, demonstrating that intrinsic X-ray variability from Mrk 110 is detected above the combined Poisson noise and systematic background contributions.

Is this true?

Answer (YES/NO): NO